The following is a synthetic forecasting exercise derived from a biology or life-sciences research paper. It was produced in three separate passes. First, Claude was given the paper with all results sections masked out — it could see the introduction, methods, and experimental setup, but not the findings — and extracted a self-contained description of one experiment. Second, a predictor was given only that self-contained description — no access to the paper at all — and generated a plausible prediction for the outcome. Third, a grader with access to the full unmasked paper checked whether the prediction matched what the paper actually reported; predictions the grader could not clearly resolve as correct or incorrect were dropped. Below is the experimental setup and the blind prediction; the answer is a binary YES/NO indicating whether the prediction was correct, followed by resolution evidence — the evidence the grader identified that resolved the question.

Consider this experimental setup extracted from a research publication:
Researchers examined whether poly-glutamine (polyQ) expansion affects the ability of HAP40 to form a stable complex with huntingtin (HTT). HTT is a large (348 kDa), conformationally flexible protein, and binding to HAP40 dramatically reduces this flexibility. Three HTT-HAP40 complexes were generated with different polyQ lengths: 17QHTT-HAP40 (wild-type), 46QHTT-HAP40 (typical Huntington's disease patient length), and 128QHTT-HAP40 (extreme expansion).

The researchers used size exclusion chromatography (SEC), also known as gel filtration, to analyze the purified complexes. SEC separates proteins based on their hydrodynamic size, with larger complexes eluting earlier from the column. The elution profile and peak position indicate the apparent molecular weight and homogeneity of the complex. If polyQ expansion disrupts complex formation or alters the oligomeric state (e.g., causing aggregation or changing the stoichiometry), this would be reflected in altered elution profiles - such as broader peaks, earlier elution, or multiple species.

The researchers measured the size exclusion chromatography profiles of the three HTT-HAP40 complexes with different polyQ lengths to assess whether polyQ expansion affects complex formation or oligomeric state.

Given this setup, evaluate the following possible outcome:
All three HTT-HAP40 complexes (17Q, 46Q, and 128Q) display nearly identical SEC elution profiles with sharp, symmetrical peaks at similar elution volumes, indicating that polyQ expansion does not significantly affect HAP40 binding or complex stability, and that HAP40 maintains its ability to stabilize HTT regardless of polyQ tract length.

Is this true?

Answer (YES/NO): YES